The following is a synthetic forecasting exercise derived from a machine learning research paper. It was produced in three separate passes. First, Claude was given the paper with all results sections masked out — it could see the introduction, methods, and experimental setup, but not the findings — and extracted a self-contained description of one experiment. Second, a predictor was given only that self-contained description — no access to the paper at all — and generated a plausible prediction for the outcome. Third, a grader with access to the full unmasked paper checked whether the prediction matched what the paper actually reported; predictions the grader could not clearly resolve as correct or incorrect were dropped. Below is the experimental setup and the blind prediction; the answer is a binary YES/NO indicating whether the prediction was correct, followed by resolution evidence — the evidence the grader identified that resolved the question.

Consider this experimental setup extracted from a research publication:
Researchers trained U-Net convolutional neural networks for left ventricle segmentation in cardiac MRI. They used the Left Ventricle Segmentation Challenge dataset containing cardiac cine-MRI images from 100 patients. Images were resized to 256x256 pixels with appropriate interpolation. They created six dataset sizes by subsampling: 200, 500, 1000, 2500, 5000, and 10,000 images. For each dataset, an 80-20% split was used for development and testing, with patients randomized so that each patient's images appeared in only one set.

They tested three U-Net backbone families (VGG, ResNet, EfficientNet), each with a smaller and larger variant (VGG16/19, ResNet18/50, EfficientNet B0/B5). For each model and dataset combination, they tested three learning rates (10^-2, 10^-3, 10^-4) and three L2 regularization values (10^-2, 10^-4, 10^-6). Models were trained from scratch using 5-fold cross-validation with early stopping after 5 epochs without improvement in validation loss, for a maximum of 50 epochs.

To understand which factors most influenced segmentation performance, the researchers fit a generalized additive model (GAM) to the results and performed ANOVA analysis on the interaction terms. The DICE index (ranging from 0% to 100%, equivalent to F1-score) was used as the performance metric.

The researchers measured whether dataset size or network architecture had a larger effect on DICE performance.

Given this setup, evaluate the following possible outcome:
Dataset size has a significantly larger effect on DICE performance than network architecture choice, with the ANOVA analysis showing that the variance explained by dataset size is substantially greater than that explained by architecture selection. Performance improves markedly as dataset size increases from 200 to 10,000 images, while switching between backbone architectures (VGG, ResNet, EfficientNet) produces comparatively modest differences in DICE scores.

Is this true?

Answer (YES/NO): YES